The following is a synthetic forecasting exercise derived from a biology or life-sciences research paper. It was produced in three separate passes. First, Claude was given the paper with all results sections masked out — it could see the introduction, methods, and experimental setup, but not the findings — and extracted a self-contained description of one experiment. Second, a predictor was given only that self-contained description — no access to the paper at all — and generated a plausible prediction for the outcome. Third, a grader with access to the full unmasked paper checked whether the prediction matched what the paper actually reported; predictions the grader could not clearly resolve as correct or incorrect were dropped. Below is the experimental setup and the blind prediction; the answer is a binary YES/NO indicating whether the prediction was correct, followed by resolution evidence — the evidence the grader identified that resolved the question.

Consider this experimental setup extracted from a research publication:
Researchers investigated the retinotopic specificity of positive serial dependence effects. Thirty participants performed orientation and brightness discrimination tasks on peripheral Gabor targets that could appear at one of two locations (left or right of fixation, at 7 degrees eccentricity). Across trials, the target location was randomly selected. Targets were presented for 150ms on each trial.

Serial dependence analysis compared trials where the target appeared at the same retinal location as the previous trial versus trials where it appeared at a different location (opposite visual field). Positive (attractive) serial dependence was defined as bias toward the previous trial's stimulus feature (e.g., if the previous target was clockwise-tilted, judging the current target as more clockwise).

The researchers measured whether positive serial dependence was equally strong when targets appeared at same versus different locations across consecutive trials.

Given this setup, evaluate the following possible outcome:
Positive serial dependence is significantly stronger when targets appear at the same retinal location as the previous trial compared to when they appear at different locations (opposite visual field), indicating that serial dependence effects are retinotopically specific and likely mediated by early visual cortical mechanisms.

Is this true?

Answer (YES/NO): YES